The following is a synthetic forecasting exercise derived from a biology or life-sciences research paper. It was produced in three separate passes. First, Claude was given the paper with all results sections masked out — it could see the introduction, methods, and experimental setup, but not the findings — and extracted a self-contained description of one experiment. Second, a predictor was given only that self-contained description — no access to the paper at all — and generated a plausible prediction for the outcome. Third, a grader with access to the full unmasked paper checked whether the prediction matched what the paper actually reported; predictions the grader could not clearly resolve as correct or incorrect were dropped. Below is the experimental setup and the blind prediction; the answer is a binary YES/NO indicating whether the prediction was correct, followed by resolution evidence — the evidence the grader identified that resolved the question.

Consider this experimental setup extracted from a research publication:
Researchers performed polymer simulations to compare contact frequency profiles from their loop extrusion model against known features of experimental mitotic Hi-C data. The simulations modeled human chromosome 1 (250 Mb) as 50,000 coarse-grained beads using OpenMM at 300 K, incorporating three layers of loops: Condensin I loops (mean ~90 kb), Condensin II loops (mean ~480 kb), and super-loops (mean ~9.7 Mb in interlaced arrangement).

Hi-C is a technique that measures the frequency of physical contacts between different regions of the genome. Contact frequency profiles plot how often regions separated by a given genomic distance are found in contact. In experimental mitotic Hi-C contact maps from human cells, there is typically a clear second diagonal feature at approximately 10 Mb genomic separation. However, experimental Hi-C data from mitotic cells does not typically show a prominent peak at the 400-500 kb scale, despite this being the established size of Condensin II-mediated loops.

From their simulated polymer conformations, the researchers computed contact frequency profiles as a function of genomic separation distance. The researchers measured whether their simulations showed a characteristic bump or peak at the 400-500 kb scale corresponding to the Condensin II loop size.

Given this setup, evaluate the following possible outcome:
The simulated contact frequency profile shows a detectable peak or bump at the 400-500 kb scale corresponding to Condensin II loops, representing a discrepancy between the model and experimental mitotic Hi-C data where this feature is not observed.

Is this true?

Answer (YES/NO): YES